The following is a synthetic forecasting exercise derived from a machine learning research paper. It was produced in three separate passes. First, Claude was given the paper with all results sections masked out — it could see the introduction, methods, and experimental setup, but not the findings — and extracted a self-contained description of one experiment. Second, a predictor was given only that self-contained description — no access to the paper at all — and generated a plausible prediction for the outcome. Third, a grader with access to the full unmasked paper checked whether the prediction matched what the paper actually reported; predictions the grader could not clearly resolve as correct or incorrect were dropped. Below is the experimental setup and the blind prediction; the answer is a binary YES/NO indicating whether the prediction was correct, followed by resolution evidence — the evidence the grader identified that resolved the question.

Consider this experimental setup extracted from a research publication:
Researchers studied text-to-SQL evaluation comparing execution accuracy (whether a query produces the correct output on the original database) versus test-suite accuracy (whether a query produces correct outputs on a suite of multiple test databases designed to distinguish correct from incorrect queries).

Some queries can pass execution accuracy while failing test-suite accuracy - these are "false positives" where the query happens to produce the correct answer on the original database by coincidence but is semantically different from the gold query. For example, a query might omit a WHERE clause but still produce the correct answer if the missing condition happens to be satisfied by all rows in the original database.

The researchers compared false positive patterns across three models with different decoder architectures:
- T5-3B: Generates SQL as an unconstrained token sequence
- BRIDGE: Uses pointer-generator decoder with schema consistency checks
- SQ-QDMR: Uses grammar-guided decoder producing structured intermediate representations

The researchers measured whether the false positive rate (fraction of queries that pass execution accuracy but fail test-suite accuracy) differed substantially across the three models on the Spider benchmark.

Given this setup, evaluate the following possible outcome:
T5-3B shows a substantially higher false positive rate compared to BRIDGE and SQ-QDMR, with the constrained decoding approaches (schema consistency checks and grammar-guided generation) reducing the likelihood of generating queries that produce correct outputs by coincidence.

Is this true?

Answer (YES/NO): NO